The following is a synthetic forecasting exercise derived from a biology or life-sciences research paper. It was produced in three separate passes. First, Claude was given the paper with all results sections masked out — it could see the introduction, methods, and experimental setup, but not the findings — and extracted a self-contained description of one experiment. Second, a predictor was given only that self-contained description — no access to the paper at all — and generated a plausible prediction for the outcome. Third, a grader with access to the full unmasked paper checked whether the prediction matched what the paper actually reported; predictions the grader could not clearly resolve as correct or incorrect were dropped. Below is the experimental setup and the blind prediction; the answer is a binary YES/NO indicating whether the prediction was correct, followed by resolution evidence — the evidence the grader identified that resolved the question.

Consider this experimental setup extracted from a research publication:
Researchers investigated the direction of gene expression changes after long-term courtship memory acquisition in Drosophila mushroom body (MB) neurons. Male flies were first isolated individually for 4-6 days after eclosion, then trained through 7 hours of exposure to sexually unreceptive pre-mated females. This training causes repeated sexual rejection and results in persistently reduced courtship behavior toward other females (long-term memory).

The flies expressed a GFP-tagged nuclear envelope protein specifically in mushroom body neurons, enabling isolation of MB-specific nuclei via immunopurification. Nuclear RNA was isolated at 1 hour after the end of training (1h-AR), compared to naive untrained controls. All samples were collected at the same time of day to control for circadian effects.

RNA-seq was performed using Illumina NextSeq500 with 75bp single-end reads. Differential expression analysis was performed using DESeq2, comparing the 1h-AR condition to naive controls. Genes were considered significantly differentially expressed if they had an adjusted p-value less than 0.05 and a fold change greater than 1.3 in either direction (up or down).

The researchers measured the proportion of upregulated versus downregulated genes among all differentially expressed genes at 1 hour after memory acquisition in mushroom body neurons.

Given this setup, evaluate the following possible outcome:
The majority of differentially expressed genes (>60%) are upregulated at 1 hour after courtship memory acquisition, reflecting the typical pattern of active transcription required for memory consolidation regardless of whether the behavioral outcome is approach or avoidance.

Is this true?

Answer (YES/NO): NO